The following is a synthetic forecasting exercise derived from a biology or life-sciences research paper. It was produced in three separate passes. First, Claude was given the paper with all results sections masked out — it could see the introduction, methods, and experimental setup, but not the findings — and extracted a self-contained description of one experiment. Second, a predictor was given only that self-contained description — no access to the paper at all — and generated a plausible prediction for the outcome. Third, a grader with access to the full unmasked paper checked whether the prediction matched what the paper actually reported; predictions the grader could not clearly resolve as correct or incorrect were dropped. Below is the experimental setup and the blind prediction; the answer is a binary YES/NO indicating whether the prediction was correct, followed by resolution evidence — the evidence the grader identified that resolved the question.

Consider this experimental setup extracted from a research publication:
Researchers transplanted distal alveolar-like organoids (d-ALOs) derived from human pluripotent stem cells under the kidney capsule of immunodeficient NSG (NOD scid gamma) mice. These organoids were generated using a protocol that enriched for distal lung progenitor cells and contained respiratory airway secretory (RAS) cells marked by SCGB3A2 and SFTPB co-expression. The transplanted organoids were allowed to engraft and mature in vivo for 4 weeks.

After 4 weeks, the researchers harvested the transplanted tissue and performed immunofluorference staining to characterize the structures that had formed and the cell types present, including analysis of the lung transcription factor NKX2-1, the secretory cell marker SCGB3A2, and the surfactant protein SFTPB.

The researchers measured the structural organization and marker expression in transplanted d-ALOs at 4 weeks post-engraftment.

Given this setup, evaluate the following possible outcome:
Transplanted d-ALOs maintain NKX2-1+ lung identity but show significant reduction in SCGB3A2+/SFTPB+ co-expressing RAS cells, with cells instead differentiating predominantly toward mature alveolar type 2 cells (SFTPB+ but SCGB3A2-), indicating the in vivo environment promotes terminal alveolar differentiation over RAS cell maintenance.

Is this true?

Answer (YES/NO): NO